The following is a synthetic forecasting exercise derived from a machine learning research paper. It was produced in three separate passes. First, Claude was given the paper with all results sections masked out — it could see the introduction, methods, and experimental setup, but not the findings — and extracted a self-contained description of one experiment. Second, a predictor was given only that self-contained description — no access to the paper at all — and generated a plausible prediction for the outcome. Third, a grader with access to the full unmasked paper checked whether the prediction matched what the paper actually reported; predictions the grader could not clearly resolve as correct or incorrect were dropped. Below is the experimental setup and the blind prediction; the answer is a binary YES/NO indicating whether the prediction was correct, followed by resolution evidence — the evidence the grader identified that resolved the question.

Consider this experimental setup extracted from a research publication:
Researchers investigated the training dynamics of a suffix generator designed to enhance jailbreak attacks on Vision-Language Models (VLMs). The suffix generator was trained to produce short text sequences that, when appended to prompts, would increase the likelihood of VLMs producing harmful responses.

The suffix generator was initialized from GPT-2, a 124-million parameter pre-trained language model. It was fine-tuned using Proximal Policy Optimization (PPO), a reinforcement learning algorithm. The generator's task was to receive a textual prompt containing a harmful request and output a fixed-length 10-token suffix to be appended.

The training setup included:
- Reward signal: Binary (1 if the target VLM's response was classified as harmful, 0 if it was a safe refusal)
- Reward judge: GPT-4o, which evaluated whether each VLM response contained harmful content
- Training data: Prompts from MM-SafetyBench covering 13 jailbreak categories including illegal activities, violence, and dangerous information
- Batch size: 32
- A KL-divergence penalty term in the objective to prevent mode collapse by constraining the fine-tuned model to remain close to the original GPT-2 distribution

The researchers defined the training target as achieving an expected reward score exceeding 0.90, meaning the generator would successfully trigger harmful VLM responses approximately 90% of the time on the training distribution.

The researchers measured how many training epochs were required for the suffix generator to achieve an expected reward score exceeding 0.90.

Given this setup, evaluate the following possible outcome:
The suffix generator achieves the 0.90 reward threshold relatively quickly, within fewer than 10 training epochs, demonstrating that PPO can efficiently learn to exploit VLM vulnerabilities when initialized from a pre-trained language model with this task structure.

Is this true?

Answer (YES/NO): NO